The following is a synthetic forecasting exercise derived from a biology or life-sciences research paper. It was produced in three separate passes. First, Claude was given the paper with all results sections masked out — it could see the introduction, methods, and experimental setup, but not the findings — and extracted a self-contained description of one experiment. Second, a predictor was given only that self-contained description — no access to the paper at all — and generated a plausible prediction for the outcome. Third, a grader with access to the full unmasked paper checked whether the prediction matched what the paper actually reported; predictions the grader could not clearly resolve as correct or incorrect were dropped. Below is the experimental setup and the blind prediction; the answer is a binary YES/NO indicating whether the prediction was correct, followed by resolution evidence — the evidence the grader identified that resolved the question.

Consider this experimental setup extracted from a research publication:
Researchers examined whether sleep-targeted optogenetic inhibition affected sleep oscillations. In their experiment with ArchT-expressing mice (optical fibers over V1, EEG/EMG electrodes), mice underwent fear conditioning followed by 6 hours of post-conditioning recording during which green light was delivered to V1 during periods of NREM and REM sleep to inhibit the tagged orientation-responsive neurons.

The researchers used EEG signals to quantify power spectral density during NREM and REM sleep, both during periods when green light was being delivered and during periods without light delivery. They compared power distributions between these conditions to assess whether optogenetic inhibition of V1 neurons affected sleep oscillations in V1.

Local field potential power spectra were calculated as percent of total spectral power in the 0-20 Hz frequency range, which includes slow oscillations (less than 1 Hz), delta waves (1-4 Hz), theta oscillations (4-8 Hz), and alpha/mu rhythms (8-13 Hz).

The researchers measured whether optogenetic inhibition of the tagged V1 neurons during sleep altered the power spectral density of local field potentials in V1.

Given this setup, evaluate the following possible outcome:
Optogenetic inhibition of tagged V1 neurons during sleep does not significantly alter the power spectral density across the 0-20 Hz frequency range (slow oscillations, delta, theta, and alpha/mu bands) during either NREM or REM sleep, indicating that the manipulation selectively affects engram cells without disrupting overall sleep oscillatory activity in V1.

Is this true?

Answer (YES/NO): YES